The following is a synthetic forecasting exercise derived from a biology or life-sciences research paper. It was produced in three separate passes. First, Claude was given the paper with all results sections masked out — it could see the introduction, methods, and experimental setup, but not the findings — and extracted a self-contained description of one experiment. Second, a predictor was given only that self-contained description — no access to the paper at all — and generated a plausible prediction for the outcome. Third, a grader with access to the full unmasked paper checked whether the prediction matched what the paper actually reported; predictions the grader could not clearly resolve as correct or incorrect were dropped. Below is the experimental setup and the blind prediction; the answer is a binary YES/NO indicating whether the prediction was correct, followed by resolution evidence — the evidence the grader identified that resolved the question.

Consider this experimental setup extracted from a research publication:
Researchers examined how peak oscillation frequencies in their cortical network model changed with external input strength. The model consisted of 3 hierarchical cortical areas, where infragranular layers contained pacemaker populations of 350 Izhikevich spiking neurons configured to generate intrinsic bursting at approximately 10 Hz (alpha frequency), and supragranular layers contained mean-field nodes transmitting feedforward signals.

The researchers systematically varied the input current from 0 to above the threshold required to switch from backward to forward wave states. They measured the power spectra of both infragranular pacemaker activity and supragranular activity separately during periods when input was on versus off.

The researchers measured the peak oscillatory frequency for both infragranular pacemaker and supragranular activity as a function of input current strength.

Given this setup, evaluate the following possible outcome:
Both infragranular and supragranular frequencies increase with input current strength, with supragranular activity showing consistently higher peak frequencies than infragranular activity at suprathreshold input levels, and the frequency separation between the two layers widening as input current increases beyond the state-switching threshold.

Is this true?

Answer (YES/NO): NO